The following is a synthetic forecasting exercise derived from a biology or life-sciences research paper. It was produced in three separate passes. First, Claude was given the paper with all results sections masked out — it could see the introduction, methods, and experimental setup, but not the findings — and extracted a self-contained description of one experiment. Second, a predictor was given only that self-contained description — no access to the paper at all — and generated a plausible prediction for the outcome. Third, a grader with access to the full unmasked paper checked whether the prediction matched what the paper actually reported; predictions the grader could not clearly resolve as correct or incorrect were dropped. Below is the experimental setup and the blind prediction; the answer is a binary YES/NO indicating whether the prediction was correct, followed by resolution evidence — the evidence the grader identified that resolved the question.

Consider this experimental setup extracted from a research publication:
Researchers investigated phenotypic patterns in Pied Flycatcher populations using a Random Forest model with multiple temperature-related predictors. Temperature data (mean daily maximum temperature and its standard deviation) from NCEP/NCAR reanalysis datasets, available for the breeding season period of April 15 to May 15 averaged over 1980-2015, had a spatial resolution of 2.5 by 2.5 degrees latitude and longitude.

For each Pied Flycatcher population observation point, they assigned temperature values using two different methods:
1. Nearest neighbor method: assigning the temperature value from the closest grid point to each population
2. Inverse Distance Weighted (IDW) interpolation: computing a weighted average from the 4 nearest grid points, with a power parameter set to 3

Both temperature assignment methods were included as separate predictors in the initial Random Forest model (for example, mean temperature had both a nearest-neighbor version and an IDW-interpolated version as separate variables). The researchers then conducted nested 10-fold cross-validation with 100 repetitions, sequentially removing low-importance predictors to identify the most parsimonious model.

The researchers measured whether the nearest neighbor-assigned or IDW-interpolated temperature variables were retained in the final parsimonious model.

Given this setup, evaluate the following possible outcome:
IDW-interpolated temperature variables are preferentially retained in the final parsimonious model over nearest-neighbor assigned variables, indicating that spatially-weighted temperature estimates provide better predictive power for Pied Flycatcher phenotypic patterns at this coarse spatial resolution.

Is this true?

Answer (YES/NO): NO